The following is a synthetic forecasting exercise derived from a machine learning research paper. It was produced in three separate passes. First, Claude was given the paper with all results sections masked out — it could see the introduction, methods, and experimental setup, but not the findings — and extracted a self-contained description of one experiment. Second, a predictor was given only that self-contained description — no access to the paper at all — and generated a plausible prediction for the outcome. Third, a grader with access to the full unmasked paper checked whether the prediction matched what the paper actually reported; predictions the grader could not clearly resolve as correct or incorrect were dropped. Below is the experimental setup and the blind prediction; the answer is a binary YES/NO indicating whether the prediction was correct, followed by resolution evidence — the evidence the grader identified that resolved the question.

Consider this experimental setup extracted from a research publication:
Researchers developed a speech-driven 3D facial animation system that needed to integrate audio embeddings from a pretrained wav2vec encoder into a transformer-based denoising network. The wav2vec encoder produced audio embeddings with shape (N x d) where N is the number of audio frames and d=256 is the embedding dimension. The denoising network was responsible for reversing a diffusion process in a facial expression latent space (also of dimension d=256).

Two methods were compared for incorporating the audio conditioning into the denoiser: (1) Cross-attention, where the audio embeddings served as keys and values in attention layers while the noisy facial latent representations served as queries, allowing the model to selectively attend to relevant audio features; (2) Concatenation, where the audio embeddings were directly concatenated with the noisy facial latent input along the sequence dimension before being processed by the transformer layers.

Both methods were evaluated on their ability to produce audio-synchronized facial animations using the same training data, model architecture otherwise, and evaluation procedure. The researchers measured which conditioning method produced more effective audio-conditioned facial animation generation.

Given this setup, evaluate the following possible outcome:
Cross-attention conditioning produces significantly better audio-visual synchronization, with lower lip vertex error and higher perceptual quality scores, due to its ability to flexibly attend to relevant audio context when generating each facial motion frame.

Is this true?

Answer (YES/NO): NO